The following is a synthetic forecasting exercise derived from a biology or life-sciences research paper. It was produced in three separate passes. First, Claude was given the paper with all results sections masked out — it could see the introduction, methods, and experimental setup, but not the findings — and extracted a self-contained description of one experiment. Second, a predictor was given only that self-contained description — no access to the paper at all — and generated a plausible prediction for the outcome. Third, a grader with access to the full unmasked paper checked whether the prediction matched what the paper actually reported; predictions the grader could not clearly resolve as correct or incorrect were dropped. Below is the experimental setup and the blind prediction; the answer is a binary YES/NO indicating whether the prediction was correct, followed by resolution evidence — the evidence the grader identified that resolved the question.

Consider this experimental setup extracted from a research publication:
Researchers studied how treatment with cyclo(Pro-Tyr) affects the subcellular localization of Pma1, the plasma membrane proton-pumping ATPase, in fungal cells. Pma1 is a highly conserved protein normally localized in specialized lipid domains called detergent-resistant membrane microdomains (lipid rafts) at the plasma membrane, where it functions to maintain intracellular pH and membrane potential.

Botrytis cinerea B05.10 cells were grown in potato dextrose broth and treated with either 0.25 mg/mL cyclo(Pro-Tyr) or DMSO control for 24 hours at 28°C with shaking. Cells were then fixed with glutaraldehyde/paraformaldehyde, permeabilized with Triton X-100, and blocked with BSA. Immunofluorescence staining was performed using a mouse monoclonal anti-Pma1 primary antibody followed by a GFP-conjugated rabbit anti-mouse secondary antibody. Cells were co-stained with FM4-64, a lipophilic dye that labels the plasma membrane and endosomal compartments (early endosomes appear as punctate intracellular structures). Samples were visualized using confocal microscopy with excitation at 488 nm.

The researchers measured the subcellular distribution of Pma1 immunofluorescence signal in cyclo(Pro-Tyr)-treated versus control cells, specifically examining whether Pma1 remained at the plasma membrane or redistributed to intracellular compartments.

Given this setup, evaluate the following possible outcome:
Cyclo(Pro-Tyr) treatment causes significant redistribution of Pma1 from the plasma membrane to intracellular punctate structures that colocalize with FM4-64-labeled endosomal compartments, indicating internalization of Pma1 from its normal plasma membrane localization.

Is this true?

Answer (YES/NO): YES